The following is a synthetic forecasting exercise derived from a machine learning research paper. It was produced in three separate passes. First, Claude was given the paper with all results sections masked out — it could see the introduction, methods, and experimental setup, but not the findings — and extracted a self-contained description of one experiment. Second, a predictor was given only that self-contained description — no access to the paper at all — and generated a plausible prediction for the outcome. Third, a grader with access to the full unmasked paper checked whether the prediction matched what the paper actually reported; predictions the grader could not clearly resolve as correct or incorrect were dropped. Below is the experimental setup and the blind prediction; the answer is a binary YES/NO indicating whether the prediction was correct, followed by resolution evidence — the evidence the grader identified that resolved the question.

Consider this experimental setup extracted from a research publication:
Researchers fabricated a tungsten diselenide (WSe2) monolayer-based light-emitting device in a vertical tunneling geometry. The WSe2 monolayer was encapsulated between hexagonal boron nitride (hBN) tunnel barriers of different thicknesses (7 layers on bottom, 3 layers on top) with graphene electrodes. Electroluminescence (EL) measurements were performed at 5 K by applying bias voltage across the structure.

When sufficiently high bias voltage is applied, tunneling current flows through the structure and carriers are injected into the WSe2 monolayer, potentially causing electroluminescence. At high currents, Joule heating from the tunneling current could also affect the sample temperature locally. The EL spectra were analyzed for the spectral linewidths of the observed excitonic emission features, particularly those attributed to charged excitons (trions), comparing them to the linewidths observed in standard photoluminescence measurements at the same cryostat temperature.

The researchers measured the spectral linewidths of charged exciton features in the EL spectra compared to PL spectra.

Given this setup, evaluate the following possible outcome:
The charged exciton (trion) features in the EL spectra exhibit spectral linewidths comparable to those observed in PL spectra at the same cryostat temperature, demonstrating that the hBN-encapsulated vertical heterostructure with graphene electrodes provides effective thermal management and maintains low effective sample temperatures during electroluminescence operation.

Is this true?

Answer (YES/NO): NO